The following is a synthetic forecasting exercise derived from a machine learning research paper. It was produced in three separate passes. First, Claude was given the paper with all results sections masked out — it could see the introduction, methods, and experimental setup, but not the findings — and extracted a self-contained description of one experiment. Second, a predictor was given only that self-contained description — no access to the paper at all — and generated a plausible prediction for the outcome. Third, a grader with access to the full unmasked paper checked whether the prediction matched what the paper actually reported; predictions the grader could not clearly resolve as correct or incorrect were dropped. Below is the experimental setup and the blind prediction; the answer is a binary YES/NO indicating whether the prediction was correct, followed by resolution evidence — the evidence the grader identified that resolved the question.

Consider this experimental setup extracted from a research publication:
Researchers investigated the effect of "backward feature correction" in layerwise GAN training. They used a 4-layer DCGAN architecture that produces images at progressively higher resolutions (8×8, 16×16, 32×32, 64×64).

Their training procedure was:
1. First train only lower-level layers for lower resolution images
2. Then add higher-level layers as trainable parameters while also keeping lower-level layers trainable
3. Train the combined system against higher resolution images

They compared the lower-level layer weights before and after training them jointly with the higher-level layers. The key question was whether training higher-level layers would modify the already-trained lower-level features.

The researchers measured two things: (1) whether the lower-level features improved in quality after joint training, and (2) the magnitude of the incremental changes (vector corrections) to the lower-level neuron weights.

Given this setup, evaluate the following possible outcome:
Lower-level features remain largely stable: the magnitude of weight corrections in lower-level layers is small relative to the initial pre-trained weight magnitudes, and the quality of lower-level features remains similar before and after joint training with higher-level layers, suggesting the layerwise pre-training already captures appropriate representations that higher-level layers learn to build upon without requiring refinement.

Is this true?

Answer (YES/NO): NO